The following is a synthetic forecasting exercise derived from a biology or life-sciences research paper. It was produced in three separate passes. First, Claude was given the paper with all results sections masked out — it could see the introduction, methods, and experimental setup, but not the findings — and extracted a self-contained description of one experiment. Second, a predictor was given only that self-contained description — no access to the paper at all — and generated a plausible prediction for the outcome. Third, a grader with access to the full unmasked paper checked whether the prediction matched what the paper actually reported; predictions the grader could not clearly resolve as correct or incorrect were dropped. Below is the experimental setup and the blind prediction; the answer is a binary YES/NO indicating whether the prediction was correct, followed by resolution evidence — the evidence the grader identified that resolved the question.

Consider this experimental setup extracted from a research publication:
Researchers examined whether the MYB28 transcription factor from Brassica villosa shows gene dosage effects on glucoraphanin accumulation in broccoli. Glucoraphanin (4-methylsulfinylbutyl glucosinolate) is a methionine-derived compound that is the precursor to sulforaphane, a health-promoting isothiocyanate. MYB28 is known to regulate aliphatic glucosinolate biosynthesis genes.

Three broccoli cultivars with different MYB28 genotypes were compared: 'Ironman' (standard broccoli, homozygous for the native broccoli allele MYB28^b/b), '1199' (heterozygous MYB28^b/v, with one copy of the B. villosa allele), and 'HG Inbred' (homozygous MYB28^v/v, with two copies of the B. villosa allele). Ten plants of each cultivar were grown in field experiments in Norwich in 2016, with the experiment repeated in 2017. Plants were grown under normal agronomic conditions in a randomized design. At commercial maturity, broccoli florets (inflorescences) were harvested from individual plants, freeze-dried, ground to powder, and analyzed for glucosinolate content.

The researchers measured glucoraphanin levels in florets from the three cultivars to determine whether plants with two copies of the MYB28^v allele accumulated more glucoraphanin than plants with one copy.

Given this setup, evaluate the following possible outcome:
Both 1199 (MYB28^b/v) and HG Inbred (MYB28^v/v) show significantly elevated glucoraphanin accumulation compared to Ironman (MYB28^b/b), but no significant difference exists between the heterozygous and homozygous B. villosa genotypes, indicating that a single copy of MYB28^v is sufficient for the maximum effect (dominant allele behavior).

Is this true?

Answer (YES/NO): NO